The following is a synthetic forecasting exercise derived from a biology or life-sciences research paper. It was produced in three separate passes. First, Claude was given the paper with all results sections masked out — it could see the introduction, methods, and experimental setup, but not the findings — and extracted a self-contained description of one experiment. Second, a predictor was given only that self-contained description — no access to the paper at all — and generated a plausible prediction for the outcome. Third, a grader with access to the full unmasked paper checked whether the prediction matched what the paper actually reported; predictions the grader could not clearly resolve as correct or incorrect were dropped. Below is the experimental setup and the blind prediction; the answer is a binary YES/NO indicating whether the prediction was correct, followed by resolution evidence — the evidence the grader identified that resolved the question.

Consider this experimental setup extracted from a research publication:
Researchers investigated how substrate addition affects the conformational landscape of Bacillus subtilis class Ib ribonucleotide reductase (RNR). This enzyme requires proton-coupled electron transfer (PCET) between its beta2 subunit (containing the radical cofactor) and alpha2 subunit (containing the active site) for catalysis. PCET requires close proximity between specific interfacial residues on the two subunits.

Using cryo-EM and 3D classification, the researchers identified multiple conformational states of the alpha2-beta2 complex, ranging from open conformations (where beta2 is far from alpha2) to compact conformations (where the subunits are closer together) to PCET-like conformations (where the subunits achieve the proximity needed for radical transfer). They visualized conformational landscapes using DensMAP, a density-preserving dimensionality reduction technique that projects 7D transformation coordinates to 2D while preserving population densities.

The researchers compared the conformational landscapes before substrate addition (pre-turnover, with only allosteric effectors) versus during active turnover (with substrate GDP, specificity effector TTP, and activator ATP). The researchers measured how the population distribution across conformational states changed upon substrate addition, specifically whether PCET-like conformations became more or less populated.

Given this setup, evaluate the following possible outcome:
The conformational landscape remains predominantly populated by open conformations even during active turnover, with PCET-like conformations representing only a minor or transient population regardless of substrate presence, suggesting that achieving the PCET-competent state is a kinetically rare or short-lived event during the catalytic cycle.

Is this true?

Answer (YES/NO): NO